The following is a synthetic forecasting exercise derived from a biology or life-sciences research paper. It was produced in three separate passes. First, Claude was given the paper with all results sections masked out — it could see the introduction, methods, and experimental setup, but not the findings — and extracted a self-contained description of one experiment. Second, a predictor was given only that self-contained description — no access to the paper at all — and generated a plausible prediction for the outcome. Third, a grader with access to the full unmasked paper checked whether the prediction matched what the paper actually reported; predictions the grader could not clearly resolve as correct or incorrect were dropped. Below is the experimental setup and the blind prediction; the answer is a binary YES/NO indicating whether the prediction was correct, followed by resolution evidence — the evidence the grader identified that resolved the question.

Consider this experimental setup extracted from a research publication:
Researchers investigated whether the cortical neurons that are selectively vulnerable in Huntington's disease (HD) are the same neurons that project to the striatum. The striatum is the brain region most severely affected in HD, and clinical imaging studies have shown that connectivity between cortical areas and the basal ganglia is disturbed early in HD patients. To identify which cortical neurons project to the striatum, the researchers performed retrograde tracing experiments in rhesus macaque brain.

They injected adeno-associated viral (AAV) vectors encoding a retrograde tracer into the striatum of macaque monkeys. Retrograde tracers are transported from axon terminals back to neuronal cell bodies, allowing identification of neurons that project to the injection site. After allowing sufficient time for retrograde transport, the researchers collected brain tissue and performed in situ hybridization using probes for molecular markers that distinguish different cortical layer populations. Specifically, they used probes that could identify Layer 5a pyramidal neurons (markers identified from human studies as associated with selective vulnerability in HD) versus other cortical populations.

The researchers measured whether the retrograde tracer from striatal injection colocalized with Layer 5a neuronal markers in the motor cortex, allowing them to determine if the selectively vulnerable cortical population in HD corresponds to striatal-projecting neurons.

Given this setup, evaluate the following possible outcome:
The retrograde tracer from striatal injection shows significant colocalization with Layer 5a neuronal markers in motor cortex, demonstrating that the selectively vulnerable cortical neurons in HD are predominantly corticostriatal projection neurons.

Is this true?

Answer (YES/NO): YES